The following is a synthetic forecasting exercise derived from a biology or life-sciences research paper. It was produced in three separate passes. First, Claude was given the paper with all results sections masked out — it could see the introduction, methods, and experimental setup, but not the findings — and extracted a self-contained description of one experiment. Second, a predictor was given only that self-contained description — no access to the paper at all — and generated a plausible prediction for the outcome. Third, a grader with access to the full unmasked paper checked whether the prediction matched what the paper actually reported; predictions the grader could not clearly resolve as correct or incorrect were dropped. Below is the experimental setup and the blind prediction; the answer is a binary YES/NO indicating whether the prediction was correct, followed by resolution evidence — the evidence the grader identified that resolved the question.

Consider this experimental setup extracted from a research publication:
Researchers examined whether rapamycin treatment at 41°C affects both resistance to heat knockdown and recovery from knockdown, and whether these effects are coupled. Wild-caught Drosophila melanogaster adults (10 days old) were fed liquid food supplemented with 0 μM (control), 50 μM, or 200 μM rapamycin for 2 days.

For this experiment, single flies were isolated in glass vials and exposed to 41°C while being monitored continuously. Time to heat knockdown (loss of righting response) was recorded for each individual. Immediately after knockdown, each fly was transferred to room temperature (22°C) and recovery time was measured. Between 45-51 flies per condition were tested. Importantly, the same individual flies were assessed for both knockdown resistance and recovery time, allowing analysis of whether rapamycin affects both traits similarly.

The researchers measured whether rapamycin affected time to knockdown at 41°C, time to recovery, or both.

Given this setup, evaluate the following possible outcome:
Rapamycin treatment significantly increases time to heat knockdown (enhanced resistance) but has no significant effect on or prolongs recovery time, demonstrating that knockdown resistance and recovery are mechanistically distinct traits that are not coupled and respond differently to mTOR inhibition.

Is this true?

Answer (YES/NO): NO